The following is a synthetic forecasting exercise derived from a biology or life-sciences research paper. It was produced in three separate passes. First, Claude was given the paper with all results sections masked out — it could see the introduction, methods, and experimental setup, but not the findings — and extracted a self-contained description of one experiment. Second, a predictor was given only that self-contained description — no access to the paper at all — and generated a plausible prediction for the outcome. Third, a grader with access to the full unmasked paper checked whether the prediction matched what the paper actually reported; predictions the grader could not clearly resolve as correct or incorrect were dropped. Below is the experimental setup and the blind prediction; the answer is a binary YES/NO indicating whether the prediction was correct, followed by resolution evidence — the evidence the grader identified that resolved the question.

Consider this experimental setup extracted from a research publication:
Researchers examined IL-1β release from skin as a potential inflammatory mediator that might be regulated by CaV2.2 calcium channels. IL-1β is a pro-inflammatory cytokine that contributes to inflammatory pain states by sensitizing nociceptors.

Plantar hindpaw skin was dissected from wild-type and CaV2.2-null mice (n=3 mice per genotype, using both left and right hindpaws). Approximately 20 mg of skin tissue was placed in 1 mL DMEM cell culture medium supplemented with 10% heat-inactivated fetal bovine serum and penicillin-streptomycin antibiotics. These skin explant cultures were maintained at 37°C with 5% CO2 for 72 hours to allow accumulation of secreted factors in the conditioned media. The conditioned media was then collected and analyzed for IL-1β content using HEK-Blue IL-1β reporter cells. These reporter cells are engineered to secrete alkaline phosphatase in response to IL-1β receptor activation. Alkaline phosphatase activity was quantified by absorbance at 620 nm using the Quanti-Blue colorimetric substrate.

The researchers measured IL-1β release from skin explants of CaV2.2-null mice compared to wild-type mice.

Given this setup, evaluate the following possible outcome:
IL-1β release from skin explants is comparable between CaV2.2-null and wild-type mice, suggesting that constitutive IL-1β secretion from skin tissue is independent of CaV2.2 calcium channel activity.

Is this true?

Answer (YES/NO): NO